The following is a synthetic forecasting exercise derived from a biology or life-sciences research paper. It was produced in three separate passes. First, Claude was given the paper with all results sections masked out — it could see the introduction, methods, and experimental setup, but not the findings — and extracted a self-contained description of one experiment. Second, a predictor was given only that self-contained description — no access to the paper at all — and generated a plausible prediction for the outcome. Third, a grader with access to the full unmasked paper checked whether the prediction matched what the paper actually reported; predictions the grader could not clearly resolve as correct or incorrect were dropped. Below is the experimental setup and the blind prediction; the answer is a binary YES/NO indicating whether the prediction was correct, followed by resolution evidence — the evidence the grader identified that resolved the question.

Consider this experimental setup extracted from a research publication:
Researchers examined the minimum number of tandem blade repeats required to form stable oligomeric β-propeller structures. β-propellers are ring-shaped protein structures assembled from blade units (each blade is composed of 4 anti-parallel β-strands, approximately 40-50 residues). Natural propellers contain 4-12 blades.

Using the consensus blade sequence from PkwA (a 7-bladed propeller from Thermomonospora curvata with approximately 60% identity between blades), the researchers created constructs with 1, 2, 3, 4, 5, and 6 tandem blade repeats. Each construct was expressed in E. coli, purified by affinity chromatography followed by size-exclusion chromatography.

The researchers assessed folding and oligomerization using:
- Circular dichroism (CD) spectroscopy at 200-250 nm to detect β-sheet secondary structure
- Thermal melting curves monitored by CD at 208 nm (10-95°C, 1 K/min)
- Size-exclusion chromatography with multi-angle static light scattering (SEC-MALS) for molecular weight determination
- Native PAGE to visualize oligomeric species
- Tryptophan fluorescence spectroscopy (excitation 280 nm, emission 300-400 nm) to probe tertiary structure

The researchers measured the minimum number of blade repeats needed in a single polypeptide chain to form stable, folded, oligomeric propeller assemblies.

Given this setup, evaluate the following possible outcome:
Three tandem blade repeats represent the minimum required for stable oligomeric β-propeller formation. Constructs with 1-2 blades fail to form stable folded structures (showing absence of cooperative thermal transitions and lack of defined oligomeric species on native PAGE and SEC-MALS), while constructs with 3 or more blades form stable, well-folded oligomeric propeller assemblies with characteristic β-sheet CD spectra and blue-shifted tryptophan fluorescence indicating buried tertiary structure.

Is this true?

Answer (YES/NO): NO